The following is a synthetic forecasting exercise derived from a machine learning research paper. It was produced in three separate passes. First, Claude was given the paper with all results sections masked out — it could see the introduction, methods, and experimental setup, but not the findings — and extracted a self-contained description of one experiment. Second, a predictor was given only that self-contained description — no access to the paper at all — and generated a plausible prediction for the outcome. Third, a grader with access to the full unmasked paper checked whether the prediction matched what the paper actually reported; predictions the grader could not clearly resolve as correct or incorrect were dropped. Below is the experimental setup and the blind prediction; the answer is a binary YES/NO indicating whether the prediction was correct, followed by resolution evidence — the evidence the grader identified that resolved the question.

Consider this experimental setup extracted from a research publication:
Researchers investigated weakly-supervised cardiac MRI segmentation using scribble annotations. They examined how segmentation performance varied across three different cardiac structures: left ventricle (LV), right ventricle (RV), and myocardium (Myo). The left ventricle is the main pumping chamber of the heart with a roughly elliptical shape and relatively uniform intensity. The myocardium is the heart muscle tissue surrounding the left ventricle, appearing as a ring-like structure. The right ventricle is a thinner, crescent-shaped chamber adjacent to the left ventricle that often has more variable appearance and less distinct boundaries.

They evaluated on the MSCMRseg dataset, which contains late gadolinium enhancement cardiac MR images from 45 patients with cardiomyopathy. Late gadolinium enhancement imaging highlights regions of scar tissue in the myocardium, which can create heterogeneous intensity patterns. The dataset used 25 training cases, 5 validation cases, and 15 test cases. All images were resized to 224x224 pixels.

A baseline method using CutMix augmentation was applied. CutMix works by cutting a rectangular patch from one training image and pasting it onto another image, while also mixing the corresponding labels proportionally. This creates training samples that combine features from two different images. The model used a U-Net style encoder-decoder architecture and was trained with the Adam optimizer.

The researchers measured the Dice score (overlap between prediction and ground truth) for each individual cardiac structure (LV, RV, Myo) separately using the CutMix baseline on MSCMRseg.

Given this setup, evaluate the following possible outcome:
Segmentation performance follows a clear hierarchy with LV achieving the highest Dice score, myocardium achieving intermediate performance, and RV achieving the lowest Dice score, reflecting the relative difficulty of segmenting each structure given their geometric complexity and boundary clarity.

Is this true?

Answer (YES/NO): NO